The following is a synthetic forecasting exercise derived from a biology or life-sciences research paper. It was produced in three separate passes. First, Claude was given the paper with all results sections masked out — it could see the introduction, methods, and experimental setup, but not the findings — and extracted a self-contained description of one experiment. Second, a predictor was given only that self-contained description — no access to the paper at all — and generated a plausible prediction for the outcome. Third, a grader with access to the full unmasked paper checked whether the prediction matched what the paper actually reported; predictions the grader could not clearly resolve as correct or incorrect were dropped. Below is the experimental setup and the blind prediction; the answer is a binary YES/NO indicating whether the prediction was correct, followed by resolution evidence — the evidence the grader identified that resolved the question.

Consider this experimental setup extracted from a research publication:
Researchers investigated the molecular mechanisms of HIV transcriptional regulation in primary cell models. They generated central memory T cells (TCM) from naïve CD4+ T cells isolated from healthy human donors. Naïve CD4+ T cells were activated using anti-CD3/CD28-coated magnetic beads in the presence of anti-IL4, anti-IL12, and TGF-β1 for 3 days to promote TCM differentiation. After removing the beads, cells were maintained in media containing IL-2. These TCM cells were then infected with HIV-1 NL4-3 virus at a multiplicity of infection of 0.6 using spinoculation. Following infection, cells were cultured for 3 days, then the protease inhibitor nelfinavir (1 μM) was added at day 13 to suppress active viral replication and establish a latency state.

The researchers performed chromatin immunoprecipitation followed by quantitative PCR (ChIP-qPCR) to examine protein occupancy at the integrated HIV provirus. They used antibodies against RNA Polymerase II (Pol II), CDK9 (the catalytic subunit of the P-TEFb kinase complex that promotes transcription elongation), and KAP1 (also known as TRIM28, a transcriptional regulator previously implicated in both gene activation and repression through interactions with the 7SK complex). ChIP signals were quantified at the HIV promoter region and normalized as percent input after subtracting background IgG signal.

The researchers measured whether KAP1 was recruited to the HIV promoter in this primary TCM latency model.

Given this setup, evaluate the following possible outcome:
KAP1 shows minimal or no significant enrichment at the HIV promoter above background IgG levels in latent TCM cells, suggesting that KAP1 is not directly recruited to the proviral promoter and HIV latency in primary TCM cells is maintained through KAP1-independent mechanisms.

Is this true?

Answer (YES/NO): NO